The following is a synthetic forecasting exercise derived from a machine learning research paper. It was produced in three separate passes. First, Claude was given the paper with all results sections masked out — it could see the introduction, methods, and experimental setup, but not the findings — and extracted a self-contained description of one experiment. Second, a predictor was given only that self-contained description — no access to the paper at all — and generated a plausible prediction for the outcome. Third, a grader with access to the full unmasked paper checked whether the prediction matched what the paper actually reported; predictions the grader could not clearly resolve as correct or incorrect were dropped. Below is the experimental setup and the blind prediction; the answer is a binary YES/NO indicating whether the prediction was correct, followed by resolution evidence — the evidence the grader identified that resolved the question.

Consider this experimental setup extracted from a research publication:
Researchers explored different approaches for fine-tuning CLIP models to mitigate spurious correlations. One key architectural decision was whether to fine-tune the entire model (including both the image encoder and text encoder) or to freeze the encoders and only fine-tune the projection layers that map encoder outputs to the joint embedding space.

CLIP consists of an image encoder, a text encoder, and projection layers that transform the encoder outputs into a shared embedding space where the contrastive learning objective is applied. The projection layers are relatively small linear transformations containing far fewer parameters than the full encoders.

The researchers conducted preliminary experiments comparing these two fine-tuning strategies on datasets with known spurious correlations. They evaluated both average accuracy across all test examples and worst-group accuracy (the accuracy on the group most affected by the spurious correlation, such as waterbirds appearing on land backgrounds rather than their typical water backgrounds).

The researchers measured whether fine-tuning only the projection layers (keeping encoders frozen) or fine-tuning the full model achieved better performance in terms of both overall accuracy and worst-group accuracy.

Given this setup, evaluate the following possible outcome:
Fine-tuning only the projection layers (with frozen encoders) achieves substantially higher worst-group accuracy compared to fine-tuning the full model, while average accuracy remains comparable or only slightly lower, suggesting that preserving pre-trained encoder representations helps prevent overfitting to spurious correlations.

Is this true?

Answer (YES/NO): NO